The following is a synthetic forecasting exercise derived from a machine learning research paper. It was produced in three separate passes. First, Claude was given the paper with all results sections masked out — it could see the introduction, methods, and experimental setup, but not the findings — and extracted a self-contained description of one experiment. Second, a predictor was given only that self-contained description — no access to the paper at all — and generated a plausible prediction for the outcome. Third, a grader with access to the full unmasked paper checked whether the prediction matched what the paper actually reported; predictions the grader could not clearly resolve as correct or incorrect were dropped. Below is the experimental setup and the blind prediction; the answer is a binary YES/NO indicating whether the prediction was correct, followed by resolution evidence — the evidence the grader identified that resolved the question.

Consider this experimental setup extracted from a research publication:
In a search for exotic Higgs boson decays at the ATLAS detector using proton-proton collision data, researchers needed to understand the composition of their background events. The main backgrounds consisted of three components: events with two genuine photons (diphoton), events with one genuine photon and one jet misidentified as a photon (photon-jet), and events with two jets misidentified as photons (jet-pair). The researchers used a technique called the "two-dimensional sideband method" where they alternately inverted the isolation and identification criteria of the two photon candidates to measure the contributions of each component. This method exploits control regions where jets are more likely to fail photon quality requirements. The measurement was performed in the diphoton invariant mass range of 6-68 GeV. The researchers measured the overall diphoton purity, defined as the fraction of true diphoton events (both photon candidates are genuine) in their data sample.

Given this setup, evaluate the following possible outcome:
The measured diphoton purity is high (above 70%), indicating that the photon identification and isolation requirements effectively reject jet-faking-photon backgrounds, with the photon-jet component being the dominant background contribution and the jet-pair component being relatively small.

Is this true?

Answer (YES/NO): NO